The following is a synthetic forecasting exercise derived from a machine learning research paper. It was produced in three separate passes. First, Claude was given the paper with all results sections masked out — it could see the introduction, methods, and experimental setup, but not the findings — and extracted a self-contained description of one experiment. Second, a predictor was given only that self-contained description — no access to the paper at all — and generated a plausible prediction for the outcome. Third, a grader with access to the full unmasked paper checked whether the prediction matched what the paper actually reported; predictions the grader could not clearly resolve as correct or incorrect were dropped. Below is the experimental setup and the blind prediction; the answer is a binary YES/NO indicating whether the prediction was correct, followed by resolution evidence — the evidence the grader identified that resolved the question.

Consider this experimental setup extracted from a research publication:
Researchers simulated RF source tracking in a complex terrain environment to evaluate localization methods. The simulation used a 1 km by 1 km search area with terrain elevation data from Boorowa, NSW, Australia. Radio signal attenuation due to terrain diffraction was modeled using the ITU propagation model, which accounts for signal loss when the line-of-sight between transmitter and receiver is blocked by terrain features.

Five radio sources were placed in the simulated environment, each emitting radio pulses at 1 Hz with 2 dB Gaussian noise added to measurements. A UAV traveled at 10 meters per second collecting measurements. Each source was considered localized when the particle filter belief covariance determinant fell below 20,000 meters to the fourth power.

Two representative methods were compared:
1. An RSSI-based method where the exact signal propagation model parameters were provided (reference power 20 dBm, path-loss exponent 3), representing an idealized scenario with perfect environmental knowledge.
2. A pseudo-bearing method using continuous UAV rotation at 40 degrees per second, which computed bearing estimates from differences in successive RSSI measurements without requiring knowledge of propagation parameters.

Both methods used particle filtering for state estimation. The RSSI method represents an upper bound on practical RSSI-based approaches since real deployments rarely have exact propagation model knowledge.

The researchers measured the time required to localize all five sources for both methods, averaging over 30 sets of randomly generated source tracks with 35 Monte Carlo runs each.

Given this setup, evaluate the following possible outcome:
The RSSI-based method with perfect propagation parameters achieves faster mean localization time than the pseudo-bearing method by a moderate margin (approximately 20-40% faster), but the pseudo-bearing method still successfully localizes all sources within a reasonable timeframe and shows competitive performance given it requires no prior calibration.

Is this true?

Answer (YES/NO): YES